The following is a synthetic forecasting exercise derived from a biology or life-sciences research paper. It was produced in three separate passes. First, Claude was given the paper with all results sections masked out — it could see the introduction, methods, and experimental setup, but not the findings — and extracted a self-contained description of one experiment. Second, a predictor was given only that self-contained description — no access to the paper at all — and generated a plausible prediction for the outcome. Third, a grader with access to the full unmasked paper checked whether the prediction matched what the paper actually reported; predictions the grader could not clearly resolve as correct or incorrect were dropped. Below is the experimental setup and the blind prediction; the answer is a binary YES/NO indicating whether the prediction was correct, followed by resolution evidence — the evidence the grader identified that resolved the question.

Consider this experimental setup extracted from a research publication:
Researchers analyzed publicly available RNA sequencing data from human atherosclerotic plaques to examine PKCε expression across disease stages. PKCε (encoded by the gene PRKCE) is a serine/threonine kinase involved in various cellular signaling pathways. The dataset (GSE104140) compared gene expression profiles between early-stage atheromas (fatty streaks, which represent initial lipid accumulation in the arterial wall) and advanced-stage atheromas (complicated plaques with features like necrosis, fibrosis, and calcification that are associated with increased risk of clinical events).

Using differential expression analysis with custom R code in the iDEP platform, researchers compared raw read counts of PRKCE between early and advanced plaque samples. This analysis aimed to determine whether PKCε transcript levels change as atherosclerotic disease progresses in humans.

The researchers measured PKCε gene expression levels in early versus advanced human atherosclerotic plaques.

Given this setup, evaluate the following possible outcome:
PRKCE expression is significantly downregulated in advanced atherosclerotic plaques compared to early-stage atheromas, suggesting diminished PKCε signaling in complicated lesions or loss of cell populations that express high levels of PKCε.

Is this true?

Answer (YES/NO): YES